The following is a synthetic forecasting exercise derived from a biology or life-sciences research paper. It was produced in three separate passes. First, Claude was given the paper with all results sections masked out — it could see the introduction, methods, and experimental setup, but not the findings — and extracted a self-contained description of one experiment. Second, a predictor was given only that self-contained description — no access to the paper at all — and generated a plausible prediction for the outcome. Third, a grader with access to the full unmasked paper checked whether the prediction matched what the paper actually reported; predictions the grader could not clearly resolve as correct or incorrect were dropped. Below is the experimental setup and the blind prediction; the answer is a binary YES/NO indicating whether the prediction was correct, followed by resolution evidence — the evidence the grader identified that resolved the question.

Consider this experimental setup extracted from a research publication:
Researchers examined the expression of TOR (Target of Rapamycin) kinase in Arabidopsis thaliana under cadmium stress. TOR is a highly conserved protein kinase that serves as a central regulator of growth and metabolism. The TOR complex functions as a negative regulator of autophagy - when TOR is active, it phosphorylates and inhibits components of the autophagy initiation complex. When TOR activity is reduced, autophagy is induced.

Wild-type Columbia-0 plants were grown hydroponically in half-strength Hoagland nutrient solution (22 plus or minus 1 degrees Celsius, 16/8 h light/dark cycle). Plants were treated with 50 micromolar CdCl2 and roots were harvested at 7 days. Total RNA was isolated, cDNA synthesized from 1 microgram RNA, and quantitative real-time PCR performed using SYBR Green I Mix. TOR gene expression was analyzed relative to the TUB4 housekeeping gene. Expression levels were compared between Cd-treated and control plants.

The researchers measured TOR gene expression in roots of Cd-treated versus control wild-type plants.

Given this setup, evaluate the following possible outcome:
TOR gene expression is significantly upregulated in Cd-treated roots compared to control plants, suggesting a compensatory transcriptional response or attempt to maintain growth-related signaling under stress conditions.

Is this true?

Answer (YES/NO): YES